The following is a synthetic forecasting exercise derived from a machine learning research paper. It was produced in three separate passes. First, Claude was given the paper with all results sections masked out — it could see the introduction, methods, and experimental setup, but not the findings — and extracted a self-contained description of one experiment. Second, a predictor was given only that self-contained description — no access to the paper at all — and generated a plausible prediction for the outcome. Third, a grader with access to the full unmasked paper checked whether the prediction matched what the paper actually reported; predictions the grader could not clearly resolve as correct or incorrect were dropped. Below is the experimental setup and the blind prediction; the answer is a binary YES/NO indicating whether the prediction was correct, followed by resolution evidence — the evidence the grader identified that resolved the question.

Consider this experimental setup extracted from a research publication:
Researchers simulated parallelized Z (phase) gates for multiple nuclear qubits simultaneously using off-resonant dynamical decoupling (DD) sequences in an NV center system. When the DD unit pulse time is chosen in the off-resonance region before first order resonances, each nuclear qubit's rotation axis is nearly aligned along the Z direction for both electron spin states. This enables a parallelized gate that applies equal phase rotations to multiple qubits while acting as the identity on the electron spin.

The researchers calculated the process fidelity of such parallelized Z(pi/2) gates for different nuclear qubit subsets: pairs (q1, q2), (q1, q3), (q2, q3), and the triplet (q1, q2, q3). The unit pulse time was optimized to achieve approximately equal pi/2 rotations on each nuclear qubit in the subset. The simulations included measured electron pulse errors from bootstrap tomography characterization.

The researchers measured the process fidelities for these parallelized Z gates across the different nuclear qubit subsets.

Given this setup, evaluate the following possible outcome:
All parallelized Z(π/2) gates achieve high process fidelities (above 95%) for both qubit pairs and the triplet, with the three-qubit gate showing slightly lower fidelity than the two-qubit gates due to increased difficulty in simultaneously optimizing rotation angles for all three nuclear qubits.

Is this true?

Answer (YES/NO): YES